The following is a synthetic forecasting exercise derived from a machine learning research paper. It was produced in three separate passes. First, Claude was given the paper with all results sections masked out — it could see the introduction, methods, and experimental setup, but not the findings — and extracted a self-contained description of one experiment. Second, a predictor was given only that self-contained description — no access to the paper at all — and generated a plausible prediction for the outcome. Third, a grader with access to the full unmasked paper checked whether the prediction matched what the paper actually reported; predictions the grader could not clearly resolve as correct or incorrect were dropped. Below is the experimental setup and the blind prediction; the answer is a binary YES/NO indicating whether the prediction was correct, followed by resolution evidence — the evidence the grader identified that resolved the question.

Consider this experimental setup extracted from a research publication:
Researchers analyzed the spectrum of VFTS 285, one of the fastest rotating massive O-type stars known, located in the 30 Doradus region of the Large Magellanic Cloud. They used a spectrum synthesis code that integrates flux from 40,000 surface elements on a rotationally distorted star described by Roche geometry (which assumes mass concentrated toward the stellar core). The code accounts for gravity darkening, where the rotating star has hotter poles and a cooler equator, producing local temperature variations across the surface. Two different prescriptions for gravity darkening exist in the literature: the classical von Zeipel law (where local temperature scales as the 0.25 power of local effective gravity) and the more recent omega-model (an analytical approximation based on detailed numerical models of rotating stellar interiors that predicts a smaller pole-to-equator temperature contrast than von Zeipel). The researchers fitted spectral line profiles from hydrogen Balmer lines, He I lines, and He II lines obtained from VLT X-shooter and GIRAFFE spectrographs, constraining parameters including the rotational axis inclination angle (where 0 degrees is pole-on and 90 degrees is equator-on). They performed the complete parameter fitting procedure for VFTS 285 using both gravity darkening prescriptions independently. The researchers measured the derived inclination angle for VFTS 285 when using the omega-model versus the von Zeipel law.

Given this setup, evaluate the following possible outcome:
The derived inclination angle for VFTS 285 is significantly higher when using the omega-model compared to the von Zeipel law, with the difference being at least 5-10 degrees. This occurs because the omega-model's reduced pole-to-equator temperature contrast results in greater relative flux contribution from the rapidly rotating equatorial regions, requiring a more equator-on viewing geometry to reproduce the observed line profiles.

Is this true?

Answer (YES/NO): YES